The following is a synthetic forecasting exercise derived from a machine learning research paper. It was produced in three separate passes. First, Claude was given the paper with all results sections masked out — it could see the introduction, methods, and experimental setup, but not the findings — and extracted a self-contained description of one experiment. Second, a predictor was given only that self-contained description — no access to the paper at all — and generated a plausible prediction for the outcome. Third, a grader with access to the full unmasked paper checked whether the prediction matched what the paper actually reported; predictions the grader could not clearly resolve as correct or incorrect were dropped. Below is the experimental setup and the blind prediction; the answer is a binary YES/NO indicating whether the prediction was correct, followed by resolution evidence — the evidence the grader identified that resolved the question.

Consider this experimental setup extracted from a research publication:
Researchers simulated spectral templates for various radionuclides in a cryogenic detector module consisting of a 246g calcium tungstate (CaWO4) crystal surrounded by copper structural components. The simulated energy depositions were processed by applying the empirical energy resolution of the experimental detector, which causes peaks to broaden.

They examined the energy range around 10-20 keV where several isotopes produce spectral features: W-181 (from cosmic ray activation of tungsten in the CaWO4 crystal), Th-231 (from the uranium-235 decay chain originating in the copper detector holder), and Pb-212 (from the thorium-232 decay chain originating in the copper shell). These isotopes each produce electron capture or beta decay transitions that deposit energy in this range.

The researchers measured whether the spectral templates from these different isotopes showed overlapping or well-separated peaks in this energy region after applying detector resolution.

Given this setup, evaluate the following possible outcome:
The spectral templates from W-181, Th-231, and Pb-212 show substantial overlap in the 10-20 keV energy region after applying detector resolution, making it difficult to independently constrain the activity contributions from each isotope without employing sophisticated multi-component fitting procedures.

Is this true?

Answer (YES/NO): YES